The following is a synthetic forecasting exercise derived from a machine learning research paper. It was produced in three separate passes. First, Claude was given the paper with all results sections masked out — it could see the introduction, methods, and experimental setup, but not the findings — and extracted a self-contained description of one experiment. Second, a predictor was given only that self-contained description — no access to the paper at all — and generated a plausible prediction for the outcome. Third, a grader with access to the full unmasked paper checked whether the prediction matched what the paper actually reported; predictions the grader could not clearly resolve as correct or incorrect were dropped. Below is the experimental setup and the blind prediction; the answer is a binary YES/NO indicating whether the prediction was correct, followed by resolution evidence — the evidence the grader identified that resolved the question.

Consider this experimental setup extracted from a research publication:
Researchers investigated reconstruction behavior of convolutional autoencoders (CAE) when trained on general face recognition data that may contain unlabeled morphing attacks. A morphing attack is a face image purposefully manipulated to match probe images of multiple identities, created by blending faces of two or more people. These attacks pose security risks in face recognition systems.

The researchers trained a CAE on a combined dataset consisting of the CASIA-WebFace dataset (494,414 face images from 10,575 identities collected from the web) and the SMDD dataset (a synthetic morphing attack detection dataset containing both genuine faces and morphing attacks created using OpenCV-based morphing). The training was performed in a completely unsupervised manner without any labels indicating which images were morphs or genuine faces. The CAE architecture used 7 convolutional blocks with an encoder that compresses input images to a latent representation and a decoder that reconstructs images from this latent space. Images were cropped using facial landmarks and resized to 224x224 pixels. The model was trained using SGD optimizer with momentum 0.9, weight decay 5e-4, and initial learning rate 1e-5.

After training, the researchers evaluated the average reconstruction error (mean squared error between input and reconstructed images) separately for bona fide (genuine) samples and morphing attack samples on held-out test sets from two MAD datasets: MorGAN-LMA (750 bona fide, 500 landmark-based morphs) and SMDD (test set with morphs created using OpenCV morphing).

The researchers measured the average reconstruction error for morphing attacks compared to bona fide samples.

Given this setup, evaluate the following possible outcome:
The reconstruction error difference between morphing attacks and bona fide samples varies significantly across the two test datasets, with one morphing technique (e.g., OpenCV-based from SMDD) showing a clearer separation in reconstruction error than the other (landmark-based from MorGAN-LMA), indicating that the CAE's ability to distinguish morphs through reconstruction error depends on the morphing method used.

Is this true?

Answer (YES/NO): NO